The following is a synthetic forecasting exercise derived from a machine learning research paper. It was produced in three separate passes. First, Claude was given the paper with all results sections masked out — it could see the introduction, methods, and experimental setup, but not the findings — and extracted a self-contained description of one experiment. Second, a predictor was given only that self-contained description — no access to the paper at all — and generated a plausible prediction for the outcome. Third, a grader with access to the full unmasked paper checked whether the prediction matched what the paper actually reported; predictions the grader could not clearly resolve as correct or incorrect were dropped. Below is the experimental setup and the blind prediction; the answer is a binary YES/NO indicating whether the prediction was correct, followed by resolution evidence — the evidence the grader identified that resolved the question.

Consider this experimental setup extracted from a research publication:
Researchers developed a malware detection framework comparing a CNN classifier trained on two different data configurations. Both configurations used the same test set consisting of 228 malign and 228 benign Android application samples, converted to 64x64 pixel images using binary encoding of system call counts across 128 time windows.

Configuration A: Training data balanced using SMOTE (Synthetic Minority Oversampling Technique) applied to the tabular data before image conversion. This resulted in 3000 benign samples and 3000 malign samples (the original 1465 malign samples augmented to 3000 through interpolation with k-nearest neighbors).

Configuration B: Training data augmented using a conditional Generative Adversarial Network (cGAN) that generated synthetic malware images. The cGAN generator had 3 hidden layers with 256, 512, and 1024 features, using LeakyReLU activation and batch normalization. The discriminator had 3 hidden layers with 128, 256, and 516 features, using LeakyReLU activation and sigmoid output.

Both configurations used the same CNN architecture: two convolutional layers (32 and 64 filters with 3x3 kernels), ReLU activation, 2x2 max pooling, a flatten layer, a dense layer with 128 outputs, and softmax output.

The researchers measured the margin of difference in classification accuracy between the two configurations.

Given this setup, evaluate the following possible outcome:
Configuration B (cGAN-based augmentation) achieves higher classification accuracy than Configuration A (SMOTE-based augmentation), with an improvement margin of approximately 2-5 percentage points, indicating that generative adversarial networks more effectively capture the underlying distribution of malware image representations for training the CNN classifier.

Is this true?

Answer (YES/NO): NO